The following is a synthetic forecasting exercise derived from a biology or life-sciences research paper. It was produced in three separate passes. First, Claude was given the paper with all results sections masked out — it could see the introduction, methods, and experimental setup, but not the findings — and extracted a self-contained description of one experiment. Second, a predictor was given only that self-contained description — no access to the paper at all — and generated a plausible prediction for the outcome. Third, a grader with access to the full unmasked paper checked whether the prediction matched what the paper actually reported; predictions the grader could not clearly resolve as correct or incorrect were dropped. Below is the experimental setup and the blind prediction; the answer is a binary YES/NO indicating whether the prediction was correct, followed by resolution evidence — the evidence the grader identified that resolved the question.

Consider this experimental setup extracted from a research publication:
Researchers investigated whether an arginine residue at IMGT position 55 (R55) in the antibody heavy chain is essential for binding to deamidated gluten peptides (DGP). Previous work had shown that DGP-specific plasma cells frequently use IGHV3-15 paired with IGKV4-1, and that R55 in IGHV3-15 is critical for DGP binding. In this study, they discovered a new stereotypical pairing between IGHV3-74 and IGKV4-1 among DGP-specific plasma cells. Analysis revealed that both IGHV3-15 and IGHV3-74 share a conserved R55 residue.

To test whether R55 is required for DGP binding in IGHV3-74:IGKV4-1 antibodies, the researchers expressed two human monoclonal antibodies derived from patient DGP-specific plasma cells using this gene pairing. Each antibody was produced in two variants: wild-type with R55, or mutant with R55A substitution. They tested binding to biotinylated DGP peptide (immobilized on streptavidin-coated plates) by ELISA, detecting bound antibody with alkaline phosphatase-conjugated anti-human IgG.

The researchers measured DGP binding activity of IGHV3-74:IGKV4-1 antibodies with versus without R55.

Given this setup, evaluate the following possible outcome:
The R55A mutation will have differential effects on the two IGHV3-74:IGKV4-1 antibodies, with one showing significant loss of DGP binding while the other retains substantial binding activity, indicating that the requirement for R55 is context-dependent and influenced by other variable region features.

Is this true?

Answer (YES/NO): NO